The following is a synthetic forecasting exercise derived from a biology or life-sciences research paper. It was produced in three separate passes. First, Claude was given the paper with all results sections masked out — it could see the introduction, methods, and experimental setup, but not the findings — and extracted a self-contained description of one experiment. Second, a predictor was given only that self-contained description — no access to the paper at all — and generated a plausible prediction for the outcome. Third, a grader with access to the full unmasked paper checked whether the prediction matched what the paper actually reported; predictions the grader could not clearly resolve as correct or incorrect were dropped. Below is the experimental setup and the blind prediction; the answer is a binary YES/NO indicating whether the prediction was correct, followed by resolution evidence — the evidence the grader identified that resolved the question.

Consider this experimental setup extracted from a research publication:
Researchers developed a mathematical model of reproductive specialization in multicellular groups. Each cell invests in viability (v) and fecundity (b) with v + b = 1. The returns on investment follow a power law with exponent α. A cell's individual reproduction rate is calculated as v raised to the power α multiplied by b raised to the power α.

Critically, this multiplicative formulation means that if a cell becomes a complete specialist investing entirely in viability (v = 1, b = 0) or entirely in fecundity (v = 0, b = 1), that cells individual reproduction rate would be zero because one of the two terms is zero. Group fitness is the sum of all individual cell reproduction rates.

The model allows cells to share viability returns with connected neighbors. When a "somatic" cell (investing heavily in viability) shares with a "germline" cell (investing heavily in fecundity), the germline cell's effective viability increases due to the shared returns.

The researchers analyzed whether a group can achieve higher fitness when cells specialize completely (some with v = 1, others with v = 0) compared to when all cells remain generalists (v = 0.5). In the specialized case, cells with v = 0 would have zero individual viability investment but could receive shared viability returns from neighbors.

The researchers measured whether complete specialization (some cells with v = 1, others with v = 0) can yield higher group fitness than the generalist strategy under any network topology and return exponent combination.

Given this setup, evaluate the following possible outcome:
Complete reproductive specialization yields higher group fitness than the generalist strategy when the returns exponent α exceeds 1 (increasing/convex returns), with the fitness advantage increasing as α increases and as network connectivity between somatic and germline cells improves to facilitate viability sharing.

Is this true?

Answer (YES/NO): NO